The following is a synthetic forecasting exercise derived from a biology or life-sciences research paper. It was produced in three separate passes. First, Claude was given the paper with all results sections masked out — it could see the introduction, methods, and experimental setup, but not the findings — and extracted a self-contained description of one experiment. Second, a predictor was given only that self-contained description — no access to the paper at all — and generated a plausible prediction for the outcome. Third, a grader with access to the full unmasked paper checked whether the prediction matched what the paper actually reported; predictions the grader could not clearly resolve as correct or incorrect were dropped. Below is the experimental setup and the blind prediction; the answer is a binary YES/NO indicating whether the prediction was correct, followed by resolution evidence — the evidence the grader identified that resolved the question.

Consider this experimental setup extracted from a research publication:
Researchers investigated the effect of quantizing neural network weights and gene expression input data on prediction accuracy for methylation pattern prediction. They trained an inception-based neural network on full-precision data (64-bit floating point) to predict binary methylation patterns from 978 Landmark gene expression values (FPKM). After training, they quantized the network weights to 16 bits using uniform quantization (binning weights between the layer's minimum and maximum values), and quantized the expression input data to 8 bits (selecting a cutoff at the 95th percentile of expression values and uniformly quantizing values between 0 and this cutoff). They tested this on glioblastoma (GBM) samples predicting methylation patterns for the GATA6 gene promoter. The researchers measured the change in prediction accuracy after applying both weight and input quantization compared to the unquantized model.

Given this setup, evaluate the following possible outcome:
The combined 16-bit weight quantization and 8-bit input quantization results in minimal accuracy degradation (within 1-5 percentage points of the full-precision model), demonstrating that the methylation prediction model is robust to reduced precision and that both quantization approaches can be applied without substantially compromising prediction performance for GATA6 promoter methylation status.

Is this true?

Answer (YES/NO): NO